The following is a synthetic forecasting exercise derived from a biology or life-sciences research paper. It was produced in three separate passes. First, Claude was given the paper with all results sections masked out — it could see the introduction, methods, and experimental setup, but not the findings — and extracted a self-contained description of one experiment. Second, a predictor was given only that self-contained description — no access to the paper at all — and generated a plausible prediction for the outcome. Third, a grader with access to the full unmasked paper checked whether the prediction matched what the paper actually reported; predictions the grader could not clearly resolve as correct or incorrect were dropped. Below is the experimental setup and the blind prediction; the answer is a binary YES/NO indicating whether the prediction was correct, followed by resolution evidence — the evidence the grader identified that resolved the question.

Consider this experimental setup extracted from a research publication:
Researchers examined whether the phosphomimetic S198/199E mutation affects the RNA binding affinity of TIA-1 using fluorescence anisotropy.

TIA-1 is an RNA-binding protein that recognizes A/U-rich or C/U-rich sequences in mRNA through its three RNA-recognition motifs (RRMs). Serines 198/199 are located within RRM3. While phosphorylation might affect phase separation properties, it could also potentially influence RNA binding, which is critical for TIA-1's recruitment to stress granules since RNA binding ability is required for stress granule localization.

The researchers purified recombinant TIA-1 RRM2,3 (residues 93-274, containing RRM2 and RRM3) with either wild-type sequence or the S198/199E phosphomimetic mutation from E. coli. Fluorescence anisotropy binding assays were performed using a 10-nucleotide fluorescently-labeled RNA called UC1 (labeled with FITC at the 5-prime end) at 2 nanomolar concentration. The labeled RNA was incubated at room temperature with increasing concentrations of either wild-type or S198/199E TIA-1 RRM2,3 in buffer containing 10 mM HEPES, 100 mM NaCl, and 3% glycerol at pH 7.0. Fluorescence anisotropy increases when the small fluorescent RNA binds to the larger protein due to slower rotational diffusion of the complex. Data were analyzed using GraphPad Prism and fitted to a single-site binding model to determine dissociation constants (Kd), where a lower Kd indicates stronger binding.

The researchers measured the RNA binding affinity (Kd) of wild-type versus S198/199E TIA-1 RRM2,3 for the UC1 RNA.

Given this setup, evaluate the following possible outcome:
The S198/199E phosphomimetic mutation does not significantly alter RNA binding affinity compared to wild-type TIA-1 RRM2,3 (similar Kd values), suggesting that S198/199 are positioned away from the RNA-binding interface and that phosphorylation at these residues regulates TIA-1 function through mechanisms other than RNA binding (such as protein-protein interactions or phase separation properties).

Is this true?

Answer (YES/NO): NO